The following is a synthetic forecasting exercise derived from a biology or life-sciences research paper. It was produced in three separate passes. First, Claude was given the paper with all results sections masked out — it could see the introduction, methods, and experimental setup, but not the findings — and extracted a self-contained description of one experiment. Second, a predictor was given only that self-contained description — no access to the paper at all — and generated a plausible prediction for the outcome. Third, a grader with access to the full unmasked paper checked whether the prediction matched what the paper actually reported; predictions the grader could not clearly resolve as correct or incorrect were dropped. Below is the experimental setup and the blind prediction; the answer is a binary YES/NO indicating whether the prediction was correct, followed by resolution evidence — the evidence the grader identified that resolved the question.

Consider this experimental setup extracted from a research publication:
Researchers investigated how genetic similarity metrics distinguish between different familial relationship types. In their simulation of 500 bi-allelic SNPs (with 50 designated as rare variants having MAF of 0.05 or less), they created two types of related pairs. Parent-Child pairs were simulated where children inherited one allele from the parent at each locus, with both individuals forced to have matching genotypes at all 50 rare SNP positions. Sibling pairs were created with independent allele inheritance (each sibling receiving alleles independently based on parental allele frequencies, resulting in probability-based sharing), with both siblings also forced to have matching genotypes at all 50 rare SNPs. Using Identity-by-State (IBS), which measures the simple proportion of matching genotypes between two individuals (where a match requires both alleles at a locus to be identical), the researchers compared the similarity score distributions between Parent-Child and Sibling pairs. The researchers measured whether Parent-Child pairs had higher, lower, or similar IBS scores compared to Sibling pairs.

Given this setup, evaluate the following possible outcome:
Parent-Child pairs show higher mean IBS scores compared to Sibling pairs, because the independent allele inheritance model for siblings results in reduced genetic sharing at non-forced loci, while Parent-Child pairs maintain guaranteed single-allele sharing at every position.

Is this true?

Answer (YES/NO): YES